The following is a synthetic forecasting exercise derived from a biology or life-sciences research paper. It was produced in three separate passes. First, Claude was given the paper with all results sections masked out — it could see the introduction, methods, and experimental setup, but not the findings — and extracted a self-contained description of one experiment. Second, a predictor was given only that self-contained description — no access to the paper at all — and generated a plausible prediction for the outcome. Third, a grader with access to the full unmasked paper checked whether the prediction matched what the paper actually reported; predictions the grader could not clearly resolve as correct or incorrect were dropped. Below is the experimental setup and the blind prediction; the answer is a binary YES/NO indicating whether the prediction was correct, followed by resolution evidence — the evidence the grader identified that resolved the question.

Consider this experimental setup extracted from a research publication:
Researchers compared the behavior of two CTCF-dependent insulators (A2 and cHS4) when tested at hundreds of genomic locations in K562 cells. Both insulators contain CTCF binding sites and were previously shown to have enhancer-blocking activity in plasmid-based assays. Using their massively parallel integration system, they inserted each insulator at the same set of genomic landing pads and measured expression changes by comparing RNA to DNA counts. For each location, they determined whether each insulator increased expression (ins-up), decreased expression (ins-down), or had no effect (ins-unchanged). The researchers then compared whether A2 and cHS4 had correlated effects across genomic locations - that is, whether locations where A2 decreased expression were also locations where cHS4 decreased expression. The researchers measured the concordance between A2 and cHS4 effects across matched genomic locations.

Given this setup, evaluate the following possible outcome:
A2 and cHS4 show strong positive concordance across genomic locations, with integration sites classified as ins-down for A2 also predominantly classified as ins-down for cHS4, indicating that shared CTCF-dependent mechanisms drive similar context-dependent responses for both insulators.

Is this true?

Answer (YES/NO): NO